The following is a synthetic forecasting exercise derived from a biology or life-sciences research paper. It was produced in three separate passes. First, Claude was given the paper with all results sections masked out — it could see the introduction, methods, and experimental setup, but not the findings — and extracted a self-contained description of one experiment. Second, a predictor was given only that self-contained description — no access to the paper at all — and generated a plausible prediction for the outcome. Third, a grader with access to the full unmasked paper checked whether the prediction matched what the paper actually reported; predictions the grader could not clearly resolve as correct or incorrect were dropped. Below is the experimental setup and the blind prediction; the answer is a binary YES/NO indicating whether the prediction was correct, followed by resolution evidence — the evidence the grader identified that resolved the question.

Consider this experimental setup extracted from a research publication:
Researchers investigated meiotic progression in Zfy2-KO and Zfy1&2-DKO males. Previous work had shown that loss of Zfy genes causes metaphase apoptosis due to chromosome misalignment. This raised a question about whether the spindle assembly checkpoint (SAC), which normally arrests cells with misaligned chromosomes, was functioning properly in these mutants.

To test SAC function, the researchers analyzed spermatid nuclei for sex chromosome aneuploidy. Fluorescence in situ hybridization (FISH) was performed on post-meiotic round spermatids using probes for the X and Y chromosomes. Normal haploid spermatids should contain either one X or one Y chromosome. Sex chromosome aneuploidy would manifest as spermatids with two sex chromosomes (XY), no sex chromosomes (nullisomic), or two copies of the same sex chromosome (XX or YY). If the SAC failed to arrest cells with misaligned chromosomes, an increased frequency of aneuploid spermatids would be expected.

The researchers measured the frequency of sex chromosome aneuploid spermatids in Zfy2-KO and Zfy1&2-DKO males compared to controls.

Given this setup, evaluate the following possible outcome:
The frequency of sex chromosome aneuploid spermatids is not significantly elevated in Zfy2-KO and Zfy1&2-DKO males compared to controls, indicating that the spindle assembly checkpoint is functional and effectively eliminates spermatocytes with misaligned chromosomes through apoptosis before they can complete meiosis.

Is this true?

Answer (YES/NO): YES